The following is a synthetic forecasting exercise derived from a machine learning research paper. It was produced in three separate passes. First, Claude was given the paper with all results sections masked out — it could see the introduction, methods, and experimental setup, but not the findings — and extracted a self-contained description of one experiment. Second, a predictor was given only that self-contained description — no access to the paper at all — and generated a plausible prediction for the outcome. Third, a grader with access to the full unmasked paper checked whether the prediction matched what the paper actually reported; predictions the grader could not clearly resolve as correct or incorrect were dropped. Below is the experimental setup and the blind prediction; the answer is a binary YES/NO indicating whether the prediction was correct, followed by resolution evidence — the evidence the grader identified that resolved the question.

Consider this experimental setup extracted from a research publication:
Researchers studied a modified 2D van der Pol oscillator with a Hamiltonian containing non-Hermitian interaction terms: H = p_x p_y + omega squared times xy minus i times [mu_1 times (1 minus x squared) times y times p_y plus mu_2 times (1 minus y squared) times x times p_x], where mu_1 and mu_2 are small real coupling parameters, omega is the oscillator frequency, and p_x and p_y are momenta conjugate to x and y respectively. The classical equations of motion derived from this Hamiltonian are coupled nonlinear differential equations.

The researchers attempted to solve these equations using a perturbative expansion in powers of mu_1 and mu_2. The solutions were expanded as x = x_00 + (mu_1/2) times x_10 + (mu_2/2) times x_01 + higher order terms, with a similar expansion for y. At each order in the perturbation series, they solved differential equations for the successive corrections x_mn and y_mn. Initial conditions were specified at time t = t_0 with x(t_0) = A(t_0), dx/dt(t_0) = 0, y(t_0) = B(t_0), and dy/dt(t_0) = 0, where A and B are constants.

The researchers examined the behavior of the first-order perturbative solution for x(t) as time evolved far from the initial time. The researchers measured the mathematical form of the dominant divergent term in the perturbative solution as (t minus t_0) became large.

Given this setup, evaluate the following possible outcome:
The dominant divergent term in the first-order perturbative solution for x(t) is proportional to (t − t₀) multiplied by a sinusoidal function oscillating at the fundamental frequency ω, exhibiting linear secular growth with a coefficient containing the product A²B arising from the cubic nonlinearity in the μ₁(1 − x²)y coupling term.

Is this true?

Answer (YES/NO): NO